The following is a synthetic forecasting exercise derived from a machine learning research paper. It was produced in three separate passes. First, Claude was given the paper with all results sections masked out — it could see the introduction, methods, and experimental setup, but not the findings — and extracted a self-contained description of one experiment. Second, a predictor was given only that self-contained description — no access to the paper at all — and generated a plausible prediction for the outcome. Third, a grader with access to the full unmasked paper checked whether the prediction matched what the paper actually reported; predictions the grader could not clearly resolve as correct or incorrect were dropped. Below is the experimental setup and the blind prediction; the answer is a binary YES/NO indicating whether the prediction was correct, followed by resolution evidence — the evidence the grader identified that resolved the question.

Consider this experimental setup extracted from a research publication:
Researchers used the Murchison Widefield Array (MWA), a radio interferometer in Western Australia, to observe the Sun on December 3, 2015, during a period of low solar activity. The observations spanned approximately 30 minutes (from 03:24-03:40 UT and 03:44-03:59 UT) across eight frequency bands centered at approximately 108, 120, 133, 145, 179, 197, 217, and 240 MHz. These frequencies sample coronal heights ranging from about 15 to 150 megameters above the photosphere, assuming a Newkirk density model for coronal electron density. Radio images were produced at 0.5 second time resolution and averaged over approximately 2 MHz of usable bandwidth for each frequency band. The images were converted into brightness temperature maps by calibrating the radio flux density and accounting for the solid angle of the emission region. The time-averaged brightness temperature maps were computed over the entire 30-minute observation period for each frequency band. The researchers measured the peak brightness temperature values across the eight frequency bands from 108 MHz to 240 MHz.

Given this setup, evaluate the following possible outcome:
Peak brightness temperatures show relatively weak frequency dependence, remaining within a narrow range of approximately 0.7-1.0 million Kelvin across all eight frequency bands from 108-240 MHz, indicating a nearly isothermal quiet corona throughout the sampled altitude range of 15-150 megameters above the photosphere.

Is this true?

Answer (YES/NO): NO